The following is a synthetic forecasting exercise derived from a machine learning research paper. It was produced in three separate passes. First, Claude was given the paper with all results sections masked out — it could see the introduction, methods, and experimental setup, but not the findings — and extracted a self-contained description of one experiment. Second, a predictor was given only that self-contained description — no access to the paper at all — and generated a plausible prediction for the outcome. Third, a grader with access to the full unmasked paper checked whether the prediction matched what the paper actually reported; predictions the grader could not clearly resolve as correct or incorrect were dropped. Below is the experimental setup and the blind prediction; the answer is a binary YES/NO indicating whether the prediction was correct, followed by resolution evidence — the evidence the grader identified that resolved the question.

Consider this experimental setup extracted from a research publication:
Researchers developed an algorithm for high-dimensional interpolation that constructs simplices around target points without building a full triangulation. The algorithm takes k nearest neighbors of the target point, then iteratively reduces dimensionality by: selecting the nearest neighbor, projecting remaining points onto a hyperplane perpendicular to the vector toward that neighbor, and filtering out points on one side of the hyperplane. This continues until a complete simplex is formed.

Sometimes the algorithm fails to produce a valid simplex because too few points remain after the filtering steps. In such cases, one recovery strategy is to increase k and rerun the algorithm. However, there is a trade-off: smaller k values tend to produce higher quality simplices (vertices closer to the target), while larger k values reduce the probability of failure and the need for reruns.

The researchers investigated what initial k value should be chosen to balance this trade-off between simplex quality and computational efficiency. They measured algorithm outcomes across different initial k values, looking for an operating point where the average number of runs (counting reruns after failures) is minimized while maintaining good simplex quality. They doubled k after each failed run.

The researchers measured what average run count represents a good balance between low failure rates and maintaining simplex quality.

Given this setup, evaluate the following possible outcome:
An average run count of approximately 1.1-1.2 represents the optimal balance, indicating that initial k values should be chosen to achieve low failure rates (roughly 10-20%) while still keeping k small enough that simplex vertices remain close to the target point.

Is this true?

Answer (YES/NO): NO